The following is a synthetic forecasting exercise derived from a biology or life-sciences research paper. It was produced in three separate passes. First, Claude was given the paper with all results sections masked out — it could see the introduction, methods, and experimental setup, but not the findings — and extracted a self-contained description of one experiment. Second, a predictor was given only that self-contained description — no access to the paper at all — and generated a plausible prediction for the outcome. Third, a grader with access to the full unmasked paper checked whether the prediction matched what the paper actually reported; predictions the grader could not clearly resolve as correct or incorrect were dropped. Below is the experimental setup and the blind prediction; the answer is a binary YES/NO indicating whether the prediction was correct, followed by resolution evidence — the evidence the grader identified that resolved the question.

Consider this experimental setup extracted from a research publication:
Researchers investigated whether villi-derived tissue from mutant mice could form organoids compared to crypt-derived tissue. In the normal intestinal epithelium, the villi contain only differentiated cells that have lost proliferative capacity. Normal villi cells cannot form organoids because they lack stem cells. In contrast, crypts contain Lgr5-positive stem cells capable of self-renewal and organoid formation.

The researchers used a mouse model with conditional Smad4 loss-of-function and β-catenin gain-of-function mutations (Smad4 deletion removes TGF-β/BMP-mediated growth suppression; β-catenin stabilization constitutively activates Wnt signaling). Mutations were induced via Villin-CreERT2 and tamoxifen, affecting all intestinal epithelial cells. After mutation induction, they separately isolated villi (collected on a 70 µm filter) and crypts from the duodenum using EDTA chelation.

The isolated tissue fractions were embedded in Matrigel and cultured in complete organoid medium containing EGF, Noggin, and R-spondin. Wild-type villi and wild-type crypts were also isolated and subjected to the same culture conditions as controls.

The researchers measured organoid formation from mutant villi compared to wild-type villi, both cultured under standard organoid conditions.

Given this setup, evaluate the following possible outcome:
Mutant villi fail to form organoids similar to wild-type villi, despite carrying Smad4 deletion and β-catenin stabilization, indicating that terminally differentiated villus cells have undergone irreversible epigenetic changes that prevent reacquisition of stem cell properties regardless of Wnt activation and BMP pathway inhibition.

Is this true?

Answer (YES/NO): NO